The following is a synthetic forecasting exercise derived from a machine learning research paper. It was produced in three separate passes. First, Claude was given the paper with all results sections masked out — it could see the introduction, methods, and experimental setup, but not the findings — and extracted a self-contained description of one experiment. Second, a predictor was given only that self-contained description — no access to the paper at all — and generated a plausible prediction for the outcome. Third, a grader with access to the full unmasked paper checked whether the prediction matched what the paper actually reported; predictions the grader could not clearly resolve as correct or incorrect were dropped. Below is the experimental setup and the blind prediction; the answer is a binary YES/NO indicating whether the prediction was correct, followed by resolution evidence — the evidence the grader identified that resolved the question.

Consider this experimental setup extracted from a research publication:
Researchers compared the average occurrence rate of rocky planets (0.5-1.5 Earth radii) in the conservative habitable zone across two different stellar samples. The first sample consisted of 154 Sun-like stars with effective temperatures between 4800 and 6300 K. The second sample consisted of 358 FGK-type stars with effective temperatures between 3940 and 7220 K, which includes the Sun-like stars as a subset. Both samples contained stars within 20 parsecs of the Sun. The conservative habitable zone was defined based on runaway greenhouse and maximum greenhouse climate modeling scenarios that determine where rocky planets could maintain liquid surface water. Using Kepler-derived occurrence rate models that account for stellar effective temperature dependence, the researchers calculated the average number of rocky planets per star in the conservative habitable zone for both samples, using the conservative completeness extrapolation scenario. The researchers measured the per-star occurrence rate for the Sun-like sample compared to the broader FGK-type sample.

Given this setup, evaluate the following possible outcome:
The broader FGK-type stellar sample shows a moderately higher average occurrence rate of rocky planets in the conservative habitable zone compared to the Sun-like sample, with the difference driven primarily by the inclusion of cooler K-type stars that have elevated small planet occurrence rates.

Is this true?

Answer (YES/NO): NO